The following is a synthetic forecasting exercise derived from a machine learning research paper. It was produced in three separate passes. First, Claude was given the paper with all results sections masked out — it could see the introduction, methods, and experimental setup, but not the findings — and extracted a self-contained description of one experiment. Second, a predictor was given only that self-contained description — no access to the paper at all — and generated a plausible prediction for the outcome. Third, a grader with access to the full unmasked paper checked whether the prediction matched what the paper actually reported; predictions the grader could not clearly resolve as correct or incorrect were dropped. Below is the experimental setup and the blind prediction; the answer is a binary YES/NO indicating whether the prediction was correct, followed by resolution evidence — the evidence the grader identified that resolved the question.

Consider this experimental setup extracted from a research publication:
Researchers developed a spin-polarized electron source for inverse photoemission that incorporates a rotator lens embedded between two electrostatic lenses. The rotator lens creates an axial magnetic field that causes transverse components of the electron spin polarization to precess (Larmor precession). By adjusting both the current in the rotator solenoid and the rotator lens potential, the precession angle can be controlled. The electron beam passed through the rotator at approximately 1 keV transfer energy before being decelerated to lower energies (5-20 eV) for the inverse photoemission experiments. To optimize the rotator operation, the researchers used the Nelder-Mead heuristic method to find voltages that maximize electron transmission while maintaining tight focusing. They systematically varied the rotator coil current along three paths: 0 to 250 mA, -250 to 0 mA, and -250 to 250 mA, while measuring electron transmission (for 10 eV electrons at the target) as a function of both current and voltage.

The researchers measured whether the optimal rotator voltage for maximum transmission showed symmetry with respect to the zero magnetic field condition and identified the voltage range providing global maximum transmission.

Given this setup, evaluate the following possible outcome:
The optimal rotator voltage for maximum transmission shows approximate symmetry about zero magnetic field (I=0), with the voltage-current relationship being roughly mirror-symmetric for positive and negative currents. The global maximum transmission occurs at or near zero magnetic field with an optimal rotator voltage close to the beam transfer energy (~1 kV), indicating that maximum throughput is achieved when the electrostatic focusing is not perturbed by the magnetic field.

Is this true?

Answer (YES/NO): NO